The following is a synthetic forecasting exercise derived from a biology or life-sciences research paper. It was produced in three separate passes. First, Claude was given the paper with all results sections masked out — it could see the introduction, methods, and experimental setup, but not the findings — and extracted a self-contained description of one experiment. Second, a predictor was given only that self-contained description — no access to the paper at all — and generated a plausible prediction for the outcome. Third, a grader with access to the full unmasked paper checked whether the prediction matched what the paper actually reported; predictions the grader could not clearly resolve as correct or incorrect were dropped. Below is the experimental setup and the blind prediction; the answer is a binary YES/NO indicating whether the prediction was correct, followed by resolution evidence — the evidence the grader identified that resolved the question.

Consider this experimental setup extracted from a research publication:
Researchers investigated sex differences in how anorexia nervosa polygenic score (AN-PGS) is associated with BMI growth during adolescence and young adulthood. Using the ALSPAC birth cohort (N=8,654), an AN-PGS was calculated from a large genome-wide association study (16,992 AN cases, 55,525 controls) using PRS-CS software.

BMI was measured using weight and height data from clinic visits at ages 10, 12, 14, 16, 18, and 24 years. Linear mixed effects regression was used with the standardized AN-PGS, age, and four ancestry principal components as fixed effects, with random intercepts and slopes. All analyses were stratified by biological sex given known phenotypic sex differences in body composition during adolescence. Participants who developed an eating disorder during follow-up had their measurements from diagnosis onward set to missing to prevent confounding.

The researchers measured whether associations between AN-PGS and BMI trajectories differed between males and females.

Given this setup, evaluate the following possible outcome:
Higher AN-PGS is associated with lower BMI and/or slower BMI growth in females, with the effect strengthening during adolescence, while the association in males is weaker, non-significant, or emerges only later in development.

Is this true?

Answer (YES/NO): YES